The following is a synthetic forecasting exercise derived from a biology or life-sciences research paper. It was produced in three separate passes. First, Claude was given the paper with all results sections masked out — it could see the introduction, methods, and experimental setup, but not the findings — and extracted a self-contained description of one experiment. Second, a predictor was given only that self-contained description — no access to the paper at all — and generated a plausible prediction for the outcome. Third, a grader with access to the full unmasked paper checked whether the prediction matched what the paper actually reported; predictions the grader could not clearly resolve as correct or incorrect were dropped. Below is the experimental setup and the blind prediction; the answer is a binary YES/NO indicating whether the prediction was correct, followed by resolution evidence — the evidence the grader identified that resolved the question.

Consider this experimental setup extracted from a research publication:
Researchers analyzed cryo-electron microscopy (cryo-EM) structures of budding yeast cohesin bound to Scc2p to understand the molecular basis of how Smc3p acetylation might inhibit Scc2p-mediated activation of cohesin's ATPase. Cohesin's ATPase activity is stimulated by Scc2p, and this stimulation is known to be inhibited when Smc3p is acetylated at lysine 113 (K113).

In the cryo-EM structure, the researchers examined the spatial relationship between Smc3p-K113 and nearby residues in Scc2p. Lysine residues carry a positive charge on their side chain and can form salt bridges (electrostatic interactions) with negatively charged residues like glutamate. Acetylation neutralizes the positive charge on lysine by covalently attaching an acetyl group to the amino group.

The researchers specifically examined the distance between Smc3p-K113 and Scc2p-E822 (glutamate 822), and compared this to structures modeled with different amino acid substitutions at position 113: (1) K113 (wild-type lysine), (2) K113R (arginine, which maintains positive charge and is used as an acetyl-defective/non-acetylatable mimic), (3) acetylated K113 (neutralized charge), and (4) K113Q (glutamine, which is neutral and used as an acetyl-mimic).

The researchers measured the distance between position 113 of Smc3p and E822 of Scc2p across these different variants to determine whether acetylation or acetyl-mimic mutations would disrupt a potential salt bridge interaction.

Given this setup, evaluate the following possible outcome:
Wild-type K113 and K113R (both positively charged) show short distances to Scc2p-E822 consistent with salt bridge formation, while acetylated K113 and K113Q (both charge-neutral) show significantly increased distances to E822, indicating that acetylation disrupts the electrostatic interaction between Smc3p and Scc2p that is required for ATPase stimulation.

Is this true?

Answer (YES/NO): YES